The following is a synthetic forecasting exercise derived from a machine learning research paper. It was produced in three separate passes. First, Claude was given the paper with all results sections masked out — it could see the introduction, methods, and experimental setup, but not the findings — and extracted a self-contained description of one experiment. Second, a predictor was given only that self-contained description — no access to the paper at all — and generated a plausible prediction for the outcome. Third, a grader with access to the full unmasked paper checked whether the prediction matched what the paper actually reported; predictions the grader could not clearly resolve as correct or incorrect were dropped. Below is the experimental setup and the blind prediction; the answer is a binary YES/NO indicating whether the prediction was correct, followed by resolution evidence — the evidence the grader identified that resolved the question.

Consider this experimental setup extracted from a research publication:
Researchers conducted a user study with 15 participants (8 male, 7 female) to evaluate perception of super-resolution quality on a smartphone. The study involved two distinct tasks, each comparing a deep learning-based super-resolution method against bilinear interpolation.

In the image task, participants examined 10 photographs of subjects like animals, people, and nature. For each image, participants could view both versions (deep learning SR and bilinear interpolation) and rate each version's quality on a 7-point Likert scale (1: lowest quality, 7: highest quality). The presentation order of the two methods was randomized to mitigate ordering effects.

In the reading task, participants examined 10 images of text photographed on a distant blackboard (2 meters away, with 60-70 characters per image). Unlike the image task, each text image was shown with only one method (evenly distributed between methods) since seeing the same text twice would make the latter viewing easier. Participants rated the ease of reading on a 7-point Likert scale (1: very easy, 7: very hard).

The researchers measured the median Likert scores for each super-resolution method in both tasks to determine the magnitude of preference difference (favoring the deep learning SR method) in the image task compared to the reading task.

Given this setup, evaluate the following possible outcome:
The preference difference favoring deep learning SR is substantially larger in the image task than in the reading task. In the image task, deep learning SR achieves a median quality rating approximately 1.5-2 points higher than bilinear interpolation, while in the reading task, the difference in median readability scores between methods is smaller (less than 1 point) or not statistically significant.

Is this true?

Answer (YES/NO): NO